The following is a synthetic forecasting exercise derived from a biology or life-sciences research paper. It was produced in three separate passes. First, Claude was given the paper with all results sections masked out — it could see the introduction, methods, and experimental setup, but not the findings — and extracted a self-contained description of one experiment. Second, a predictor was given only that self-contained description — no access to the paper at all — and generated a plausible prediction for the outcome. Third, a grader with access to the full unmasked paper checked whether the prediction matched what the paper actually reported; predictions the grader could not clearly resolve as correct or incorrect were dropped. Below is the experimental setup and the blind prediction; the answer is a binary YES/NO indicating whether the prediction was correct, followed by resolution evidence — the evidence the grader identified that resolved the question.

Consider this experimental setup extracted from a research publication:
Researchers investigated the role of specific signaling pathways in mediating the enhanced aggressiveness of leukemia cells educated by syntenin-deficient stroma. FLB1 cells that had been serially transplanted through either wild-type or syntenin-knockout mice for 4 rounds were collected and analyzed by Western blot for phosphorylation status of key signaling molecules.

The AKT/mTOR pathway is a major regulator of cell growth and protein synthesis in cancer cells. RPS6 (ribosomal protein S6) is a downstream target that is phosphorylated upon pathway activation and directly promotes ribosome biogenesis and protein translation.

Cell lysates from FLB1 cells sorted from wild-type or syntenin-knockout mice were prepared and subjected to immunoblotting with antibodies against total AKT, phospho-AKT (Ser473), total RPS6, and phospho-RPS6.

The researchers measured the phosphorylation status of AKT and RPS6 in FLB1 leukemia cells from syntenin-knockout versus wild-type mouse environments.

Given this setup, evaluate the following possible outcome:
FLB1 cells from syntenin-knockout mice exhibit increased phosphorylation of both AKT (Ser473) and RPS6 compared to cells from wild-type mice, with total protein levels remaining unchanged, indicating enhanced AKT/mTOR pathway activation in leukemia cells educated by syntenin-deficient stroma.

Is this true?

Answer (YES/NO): NO